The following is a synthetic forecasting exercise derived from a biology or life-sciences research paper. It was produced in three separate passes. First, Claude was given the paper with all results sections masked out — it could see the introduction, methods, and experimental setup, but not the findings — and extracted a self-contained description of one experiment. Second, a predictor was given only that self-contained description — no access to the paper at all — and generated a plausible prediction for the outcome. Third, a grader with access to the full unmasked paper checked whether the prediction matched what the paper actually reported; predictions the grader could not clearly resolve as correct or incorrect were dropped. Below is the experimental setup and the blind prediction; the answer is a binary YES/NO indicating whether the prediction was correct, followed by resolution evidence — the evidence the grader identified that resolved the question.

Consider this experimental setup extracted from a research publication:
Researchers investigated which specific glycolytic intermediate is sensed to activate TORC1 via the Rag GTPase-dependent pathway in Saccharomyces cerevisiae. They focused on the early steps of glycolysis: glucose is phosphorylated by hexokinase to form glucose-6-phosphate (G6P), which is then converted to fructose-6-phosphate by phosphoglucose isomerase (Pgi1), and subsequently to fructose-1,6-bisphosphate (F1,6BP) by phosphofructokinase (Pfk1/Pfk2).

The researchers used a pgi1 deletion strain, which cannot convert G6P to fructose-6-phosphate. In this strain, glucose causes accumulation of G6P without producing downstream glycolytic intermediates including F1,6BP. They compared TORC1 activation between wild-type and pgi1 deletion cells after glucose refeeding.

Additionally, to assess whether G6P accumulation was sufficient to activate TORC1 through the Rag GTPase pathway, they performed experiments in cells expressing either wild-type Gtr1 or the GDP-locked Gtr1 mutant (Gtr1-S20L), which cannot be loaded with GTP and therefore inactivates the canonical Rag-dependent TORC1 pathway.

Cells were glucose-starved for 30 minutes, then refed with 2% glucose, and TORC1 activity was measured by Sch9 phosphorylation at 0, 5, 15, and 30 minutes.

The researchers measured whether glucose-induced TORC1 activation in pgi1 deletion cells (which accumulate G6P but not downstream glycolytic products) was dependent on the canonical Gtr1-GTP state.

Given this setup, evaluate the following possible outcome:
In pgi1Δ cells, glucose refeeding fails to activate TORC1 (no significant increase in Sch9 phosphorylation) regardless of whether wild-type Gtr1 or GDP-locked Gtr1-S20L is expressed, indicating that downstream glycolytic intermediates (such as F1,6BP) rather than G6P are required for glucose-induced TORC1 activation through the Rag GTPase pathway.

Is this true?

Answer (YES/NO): NO